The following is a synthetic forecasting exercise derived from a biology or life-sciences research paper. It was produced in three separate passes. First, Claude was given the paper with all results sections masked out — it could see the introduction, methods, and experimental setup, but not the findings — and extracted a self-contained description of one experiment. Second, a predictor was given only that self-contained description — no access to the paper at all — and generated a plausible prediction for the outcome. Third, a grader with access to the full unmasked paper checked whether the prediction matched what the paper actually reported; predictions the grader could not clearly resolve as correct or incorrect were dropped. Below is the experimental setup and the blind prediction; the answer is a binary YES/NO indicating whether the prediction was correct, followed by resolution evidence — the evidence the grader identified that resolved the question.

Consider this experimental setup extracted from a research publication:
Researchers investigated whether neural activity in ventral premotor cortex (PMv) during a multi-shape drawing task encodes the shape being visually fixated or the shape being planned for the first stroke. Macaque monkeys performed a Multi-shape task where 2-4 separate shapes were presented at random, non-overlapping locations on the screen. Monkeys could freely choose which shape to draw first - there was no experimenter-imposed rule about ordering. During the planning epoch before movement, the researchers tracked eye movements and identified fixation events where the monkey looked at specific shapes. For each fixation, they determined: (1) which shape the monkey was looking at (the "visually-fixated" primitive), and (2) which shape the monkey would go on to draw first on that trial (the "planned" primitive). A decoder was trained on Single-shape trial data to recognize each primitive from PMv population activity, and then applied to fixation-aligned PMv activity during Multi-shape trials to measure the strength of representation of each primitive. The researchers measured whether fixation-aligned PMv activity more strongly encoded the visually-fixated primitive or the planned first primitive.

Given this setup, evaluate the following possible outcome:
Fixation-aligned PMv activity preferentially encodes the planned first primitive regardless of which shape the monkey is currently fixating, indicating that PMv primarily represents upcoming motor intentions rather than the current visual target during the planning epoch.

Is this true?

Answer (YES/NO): YES